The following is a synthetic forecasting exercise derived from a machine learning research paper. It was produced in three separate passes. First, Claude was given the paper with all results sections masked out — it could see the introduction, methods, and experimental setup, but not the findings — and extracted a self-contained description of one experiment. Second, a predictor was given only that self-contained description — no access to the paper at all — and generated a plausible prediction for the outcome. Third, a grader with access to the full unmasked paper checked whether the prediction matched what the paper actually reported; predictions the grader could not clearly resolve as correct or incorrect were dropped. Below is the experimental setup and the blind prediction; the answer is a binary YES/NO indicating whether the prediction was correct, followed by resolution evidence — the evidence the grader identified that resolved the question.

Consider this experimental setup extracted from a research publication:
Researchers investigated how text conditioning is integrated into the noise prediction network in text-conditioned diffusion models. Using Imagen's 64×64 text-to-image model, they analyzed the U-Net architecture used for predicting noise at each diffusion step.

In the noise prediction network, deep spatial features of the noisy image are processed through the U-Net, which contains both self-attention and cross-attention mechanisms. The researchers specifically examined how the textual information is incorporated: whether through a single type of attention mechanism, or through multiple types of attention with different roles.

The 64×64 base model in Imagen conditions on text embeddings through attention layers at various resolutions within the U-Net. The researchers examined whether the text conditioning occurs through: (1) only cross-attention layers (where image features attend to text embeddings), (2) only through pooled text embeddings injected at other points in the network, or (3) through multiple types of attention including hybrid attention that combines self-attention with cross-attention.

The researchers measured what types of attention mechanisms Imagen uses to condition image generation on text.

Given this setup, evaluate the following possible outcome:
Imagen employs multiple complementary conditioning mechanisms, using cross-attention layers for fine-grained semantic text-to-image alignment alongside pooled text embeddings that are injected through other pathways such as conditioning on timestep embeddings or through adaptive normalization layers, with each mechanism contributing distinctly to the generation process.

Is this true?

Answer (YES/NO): NO